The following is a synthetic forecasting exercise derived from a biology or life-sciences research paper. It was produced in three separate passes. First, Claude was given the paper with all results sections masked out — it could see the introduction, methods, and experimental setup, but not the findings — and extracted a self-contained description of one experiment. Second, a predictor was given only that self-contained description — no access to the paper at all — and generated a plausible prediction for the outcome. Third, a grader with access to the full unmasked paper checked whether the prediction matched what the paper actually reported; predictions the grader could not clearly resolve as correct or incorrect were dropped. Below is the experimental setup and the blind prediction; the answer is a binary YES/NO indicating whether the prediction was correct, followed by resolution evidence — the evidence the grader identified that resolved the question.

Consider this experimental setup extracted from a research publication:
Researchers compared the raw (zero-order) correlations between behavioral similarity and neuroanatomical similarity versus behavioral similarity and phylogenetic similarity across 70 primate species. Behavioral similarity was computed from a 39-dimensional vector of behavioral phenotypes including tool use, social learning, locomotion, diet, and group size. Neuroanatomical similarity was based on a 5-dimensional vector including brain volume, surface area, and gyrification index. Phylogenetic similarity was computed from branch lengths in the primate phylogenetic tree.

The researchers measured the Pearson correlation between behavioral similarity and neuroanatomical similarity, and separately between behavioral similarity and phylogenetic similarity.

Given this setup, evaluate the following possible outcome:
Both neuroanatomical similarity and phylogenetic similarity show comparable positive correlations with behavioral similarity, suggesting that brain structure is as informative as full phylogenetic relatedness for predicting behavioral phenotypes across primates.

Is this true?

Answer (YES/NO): NO